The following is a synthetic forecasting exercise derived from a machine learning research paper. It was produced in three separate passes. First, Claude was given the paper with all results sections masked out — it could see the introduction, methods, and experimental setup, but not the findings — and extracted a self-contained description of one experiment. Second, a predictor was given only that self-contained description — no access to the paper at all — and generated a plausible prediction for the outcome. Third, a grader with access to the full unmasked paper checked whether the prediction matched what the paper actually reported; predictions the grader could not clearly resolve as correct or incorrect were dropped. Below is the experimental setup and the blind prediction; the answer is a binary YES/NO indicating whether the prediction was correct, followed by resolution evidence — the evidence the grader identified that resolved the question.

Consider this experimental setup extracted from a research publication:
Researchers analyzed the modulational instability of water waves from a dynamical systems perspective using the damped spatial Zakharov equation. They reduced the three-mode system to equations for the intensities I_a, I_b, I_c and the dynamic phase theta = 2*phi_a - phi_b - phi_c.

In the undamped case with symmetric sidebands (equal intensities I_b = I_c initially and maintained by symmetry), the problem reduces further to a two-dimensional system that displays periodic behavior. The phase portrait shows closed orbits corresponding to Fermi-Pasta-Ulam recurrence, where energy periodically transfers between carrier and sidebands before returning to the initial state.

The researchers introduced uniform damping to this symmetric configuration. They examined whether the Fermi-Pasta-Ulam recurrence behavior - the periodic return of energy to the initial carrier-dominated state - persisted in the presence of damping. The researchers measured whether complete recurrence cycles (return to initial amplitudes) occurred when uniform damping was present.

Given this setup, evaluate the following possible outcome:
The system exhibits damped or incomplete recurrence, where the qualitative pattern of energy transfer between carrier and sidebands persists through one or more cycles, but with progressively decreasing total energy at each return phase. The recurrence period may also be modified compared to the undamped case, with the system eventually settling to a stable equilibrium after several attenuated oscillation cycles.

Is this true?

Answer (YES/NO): NO